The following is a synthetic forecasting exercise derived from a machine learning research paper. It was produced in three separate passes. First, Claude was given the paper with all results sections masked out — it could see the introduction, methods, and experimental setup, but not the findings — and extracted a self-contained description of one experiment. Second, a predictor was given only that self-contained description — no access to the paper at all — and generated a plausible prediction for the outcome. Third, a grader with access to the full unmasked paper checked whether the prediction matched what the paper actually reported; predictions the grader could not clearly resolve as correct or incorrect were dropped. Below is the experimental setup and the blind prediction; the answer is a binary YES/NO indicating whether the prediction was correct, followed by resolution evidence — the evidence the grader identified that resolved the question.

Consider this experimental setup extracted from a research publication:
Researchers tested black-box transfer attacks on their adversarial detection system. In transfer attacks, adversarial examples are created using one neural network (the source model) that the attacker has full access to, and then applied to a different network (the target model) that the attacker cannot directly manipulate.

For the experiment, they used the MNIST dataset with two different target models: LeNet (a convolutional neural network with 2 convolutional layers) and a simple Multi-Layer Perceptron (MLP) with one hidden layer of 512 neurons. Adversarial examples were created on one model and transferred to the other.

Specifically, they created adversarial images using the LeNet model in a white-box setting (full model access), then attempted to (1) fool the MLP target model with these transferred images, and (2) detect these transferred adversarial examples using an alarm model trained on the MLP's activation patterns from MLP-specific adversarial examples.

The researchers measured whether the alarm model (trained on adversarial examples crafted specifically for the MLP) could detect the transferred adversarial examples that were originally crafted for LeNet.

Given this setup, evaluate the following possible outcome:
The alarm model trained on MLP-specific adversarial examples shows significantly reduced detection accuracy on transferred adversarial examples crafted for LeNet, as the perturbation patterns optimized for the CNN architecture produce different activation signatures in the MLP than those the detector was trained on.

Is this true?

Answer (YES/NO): NO